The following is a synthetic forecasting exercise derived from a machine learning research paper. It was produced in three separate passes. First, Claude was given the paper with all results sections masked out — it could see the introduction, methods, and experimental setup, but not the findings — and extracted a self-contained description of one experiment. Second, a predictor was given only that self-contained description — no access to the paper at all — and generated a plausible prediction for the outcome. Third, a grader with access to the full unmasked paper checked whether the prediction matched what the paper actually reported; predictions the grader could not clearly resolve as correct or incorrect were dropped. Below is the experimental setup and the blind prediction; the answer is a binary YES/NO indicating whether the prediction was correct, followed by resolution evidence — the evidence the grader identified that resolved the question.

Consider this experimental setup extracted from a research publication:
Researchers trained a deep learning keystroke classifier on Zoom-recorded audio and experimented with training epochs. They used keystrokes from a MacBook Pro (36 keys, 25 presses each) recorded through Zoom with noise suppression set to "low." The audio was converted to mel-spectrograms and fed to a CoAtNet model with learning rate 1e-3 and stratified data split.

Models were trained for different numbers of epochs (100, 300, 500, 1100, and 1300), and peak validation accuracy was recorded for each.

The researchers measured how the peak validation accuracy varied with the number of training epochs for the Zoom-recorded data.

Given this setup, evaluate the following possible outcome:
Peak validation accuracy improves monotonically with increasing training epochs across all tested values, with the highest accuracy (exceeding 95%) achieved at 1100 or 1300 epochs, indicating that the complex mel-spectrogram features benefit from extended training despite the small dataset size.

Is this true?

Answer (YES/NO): NO